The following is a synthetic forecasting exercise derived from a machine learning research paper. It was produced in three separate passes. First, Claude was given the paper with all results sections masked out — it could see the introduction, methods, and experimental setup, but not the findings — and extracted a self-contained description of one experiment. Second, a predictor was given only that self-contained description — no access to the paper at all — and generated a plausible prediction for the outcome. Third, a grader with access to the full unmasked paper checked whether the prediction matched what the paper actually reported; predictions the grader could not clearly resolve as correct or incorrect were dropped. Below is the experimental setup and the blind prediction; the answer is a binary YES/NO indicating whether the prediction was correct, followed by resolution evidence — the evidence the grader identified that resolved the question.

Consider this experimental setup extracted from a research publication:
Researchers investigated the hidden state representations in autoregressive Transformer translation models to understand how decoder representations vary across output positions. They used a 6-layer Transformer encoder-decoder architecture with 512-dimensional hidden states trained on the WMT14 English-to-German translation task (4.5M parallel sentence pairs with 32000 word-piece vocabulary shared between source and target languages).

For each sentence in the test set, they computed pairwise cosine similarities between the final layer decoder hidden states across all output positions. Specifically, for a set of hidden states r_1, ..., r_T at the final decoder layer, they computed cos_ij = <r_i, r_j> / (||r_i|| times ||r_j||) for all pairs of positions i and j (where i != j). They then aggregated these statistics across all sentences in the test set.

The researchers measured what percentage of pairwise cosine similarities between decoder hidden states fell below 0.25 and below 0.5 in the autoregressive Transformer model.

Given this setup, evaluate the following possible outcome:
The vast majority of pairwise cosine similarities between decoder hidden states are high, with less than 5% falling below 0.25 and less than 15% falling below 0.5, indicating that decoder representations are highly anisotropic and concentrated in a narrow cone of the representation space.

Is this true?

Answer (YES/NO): NO